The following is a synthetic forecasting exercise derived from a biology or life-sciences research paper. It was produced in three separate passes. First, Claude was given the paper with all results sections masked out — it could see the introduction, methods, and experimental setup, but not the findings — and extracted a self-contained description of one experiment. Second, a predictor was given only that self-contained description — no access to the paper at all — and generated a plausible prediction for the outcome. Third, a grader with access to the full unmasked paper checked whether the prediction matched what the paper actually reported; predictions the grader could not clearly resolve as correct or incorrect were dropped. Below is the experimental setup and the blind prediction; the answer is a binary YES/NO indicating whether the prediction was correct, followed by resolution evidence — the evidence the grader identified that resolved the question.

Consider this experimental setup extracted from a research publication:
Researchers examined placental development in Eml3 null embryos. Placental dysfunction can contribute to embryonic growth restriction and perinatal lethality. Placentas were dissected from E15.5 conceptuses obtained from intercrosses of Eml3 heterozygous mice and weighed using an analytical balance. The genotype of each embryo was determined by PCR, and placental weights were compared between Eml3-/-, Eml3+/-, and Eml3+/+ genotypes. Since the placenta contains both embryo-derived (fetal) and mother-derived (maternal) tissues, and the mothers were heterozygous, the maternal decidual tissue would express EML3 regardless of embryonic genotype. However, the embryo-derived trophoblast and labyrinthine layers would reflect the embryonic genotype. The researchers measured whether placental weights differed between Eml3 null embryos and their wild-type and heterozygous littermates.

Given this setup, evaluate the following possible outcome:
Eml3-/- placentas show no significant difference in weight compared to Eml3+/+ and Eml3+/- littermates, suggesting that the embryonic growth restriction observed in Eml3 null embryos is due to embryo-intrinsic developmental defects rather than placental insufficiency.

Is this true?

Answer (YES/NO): NO